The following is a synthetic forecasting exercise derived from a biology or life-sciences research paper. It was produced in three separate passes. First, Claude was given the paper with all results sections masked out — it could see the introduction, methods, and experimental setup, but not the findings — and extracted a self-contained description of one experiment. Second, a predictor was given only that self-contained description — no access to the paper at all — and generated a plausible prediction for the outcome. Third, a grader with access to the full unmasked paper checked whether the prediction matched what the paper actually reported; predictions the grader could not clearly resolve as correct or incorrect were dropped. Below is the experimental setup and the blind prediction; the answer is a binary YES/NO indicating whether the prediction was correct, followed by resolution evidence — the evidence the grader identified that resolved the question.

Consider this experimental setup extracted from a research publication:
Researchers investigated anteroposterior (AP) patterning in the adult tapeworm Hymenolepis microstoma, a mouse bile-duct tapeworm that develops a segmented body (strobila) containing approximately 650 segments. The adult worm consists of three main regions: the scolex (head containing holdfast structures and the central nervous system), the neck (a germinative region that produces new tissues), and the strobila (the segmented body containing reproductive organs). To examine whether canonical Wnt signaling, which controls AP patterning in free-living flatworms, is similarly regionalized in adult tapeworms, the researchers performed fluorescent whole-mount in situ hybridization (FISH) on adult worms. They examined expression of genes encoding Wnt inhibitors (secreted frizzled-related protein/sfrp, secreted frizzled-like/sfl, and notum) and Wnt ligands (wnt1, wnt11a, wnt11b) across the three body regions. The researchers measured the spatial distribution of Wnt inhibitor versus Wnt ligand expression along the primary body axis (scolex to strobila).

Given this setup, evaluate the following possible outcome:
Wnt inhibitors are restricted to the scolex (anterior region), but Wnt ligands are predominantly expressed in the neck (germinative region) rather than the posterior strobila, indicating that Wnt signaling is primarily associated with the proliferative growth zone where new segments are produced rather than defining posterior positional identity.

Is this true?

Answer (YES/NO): NO